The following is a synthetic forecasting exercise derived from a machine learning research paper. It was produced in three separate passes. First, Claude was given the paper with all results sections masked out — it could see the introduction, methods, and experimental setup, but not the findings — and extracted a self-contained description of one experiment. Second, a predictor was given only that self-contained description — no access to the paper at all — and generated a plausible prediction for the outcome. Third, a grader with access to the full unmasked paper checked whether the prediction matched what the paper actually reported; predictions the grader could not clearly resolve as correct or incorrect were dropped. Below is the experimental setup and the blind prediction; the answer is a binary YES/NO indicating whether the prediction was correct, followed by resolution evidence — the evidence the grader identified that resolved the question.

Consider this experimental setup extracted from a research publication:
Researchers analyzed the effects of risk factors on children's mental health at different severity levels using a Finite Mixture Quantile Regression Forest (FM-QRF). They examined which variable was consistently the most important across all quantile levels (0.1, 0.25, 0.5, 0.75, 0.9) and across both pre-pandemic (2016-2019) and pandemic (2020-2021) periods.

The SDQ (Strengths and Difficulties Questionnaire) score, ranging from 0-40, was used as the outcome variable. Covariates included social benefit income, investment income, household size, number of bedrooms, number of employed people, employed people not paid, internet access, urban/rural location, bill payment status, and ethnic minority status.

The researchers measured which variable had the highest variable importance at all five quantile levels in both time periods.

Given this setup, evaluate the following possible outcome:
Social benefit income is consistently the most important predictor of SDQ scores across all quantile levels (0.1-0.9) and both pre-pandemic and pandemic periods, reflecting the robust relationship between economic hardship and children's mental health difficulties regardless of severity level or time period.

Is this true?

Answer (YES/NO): YES